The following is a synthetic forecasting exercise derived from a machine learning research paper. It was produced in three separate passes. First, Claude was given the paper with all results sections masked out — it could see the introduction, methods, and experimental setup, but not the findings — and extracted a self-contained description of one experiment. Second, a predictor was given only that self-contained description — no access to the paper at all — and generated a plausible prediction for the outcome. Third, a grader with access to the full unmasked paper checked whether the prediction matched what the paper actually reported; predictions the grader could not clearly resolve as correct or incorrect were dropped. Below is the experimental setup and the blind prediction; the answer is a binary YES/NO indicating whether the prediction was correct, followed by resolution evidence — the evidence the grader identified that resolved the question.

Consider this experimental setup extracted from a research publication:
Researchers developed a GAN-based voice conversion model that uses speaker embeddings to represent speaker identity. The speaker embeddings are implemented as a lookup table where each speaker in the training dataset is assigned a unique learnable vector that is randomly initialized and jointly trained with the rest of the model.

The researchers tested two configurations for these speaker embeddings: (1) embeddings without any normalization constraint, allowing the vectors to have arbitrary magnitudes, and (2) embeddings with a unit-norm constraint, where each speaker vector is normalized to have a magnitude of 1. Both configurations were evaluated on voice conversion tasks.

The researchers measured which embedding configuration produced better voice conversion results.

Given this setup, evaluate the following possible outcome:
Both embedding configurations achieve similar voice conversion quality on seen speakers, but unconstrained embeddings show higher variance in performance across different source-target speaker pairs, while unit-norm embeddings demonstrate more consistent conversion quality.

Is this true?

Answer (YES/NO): NO